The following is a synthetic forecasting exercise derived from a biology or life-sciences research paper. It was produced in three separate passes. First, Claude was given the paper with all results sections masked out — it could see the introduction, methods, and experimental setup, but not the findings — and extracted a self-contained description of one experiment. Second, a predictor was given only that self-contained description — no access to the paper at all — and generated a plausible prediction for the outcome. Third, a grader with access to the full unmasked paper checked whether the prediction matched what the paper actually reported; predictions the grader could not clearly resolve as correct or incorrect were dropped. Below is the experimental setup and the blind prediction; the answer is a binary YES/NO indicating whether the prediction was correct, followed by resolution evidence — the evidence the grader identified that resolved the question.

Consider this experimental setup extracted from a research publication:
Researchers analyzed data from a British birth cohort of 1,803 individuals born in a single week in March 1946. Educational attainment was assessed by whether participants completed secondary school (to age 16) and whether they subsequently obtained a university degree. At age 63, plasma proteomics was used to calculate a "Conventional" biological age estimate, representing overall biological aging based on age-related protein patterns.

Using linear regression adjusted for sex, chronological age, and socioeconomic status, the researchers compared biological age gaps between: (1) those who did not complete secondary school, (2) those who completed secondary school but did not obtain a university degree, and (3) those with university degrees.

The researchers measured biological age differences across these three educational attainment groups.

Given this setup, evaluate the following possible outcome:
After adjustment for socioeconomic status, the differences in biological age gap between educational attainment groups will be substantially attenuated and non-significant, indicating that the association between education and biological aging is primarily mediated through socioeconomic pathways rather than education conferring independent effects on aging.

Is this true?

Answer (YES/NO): NO